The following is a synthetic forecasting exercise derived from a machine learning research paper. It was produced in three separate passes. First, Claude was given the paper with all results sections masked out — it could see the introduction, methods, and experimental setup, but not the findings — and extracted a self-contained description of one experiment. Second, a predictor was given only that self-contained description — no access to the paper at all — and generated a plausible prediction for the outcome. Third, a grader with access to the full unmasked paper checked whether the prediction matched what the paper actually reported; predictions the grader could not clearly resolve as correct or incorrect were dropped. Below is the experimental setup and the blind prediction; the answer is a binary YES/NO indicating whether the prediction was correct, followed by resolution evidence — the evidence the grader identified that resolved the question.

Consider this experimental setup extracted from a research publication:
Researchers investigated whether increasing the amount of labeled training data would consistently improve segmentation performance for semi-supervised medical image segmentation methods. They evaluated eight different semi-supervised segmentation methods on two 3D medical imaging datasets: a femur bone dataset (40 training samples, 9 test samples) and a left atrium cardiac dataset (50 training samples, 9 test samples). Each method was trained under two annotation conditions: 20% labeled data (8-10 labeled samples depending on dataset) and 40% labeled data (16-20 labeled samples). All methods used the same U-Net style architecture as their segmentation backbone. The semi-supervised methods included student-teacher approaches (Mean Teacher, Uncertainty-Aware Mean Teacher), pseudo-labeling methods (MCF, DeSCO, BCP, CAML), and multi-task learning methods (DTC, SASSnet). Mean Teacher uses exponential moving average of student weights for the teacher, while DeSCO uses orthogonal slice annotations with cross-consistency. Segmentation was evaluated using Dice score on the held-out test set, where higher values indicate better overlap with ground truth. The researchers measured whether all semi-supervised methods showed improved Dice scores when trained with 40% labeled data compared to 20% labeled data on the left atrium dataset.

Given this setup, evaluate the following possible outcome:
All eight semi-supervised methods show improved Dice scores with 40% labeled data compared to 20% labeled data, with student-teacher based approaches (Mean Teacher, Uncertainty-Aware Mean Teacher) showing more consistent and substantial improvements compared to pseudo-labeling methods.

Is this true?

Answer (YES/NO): NO